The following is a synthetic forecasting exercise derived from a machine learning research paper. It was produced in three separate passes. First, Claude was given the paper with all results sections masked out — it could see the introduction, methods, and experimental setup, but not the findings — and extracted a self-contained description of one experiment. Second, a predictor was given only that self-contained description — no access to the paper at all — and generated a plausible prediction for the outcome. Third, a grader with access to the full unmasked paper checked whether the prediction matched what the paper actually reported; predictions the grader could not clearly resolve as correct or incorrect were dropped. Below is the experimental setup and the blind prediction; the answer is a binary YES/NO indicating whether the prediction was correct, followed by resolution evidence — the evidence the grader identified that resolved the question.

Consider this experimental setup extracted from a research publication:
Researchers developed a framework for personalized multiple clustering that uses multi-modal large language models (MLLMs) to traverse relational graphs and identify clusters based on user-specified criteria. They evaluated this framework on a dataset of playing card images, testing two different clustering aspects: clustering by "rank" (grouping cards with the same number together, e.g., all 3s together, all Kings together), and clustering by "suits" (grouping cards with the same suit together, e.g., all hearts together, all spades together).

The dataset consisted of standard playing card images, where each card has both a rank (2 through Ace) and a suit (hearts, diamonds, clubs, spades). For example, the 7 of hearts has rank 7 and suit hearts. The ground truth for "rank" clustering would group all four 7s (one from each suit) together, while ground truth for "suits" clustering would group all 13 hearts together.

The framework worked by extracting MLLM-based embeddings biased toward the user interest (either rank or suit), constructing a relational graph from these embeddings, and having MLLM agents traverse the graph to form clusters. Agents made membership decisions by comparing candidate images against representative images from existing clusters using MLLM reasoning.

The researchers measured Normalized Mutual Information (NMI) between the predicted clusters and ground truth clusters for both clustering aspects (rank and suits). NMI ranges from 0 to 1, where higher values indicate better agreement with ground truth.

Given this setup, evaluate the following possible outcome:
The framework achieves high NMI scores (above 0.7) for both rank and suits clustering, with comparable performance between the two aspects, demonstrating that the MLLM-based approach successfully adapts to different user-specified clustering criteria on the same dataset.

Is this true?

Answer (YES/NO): YES